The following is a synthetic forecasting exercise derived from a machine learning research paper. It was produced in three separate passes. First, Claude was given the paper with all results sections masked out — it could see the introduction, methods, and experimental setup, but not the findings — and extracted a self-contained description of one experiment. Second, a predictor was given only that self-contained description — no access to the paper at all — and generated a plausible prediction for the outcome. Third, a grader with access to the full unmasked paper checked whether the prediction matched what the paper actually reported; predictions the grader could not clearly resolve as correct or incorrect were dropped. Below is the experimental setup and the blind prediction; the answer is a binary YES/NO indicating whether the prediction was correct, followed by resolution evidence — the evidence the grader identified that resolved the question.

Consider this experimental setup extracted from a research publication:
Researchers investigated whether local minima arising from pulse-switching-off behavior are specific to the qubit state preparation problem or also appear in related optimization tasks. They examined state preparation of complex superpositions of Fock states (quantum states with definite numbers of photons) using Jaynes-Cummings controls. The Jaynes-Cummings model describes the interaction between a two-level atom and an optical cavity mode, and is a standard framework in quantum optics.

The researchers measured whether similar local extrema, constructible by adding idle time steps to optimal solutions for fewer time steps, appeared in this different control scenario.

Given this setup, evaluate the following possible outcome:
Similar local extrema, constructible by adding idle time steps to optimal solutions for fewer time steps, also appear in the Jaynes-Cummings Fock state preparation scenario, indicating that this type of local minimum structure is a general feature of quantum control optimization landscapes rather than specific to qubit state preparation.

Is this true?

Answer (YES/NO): YES